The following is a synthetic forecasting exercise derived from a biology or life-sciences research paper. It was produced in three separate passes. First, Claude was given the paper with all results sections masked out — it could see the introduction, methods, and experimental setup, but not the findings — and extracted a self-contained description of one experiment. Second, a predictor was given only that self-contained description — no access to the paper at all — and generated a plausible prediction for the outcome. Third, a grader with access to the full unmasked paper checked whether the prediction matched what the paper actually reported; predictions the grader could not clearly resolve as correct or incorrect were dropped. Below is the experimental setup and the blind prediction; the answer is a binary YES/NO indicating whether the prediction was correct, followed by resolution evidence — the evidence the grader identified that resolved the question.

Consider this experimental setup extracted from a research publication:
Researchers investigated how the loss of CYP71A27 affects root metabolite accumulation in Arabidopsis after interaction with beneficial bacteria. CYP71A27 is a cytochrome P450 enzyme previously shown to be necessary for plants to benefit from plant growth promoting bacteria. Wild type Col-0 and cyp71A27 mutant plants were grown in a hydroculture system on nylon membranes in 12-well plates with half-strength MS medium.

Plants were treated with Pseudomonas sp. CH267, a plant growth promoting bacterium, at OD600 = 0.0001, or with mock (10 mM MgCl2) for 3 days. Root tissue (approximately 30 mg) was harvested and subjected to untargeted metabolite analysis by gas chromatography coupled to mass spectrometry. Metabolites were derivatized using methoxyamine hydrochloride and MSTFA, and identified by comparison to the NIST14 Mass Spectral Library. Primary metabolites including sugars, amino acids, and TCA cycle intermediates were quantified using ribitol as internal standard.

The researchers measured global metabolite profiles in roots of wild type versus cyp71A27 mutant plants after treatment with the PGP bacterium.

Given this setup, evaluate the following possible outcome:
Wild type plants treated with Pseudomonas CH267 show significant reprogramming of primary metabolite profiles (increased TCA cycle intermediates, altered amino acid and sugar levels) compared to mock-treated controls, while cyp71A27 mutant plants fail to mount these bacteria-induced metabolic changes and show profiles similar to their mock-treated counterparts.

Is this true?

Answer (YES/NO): NO